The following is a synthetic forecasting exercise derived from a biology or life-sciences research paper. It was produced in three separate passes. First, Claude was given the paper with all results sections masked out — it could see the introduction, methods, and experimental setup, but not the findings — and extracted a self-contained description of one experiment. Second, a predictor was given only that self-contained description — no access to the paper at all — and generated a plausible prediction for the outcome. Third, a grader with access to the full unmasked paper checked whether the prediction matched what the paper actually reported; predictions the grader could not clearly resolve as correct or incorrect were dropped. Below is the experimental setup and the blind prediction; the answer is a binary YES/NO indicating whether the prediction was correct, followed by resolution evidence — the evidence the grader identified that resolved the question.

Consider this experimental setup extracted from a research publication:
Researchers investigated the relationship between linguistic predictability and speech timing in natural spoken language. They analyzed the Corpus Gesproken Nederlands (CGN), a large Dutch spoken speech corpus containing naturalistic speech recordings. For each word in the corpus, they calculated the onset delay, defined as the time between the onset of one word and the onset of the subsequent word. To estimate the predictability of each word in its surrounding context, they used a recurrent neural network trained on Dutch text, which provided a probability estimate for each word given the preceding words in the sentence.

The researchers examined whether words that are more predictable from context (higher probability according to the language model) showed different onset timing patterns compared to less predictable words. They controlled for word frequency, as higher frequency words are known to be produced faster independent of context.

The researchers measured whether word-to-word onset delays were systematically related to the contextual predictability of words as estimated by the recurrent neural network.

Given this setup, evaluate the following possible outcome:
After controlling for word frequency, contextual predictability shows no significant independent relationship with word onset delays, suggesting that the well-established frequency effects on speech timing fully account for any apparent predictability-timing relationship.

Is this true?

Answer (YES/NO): NO